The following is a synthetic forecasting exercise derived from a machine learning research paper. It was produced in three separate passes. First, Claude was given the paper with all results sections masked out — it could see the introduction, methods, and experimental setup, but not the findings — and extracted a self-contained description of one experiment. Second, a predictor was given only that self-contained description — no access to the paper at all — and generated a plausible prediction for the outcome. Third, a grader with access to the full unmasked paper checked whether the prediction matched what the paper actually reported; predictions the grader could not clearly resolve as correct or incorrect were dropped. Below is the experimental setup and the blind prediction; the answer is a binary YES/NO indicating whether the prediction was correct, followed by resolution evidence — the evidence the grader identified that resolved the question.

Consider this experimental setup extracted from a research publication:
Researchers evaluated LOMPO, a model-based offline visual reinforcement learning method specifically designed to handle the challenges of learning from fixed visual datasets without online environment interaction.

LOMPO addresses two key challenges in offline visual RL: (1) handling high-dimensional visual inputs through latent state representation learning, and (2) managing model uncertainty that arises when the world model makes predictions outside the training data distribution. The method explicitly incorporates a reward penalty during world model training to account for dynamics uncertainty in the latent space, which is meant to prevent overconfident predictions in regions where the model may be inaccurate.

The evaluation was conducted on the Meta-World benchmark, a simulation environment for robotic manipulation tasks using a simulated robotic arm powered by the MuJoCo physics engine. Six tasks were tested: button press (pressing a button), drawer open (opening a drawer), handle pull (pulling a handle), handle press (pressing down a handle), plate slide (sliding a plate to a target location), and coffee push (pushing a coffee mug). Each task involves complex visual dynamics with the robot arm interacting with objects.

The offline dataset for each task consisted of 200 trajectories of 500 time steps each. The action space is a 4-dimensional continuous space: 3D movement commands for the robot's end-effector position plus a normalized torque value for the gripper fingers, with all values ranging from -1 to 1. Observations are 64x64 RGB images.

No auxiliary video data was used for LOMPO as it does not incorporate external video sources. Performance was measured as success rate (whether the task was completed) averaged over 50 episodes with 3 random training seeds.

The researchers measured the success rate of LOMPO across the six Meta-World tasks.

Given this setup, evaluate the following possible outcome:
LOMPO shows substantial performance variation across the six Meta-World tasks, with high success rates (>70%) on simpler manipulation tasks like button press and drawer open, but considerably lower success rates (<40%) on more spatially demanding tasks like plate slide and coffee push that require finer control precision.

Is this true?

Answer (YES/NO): NO